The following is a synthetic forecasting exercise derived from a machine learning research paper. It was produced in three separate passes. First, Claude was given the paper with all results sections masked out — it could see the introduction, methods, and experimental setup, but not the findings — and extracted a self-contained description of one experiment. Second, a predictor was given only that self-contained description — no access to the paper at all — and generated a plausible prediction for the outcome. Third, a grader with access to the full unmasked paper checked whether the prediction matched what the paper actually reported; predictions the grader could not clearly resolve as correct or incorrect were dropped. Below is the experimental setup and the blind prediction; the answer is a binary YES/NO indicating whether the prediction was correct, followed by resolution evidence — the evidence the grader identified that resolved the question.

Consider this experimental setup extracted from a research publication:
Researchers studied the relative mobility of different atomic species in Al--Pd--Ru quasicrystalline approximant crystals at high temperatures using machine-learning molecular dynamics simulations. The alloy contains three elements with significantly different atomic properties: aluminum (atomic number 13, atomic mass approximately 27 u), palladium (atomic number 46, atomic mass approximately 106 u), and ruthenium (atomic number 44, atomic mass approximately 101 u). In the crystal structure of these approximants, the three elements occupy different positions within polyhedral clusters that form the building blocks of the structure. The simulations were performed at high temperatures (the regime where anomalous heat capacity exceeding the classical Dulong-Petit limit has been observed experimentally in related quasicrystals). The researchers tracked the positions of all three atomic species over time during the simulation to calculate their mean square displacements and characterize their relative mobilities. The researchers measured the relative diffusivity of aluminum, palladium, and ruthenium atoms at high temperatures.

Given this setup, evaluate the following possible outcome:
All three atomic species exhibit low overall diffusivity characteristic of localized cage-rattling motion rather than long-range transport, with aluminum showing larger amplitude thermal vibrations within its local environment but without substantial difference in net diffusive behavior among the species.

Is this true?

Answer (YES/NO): NO